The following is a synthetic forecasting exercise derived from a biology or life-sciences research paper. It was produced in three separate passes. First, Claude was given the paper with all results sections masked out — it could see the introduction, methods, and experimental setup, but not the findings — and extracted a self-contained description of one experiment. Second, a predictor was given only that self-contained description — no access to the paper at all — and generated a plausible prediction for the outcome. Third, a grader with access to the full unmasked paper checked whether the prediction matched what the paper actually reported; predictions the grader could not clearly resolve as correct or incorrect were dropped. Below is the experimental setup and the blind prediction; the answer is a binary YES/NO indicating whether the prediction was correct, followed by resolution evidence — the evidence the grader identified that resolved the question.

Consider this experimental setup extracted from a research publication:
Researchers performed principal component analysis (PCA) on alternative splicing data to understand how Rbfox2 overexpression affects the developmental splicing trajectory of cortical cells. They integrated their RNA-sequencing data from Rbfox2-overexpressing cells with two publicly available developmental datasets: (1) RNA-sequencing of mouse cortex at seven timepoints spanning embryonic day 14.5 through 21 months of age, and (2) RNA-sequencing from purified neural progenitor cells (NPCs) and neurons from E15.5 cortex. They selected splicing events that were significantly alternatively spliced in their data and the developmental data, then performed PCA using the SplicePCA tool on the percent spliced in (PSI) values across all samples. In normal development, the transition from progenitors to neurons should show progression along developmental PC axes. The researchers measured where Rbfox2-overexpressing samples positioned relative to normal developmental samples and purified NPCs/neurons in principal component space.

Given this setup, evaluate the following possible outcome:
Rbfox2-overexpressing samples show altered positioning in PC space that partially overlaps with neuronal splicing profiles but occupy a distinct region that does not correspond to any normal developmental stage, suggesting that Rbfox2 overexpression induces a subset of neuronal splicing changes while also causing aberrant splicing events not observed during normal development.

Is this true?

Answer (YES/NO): YES